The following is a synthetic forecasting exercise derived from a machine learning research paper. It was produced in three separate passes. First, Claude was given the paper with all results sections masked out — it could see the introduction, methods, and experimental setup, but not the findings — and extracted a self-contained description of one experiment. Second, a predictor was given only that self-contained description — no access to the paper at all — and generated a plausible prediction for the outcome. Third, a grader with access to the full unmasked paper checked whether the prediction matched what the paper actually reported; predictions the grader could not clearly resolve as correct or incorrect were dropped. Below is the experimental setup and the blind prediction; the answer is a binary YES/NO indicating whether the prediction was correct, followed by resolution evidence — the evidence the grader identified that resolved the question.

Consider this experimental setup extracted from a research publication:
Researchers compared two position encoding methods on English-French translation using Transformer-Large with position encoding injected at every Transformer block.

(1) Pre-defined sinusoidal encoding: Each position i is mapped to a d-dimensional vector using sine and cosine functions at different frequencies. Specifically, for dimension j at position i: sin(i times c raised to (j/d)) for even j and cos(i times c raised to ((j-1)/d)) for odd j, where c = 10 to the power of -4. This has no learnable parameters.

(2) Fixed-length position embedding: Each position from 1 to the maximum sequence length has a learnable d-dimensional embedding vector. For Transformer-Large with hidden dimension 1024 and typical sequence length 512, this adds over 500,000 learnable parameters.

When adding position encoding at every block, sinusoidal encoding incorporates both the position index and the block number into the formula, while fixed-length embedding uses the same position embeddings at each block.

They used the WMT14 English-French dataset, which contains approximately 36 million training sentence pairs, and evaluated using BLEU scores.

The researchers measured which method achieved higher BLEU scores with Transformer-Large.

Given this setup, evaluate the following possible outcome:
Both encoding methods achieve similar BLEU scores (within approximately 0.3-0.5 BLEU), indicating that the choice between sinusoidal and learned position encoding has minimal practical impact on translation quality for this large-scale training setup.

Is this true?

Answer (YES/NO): YES